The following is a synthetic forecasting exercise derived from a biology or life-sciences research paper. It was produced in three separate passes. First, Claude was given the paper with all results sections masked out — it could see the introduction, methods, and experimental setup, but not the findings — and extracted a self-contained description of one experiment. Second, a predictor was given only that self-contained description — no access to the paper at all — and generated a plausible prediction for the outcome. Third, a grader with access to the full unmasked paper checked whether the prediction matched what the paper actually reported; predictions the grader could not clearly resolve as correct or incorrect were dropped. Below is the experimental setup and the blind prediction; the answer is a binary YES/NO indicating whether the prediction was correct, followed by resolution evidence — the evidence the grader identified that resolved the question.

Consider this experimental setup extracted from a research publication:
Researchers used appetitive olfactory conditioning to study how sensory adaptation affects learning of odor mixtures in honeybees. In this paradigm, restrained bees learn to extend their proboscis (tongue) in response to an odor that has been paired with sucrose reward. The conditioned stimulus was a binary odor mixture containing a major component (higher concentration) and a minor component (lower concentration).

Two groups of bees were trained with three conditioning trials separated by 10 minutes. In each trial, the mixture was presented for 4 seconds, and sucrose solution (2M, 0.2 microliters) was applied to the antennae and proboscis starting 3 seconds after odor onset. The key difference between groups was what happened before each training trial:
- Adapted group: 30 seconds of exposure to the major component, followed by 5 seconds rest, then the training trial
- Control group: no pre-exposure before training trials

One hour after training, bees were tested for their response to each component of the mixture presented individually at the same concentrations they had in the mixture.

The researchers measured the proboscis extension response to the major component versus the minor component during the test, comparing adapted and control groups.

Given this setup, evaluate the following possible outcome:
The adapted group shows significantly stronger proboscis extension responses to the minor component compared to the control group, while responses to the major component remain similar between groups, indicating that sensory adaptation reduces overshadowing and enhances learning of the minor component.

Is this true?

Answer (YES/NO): NO